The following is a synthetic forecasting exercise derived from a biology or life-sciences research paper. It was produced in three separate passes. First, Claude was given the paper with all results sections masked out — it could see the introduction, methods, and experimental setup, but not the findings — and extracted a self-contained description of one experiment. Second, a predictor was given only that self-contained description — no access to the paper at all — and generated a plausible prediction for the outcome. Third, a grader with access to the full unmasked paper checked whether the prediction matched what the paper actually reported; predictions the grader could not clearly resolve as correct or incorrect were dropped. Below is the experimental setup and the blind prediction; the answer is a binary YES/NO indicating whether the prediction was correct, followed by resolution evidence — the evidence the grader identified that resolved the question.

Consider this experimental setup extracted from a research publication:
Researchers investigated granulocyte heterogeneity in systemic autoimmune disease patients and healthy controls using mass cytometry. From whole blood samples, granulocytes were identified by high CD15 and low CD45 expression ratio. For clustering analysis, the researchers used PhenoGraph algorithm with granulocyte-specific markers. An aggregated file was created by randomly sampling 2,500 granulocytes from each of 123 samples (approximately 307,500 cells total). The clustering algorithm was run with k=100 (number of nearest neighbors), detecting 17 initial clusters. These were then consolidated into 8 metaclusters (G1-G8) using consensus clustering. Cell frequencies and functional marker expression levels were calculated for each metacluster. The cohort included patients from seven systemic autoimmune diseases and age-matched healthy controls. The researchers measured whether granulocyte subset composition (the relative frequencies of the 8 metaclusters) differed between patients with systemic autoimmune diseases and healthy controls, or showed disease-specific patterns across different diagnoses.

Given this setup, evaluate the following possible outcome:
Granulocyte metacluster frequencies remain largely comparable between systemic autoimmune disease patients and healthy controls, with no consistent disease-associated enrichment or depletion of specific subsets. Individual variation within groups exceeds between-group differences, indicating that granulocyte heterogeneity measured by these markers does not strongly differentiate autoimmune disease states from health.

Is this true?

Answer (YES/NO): NO